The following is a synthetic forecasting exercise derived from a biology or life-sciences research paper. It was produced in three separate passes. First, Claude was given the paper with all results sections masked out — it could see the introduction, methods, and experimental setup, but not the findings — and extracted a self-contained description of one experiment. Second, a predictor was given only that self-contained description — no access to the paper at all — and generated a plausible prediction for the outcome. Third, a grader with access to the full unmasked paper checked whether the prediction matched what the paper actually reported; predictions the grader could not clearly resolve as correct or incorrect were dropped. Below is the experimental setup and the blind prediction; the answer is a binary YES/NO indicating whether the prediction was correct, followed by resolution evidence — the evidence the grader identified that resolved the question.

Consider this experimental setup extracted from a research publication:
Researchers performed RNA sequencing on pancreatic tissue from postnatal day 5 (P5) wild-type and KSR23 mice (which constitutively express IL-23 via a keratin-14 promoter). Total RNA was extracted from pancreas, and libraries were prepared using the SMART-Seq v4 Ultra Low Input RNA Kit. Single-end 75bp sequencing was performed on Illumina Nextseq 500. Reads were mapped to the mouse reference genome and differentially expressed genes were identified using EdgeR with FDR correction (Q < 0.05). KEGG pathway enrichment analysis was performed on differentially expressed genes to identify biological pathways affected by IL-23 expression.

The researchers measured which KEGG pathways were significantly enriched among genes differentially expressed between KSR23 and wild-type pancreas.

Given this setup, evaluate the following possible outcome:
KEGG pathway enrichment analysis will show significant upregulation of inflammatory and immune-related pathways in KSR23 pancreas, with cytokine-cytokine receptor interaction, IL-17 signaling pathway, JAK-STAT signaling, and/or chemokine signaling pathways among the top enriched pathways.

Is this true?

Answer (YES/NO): NO